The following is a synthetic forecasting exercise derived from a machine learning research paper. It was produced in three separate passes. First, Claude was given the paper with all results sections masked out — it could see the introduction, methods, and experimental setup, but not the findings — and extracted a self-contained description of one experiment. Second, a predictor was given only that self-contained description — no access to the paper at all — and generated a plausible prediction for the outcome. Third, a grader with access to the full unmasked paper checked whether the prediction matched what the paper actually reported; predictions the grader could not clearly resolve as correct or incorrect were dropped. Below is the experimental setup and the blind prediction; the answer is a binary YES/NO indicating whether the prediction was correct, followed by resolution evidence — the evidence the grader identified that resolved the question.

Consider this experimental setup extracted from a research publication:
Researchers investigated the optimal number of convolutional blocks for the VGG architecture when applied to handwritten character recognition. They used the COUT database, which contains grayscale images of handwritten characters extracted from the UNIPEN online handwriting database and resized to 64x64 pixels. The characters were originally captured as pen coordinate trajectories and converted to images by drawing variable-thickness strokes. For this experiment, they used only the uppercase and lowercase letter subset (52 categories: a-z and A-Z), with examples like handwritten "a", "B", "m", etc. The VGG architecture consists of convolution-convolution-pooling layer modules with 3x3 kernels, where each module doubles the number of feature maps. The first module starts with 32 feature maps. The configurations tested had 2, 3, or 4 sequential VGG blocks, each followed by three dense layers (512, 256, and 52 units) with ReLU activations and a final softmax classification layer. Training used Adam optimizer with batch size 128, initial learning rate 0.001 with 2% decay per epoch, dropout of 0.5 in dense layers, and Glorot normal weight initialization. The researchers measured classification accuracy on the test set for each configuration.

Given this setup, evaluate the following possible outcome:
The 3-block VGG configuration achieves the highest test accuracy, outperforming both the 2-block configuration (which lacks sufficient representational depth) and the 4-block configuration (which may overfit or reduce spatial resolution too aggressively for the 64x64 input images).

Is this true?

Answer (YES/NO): YES